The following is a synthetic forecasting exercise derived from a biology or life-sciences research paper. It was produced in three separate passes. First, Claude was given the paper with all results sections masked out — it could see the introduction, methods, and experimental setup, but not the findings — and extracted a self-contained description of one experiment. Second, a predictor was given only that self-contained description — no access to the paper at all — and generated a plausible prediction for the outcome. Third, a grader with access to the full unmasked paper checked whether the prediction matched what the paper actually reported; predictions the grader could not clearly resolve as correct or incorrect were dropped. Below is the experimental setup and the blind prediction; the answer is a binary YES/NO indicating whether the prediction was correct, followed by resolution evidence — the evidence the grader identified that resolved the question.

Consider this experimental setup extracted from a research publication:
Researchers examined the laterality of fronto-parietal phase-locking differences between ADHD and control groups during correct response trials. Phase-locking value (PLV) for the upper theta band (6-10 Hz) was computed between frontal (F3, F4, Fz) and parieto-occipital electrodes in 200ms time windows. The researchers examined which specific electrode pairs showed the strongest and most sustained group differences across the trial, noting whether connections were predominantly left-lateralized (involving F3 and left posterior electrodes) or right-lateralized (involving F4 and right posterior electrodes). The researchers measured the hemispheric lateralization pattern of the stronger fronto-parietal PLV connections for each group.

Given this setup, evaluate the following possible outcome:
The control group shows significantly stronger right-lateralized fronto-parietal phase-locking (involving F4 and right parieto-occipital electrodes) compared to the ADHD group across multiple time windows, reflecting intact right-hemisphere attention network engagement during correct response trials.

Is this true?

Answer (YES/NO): NO